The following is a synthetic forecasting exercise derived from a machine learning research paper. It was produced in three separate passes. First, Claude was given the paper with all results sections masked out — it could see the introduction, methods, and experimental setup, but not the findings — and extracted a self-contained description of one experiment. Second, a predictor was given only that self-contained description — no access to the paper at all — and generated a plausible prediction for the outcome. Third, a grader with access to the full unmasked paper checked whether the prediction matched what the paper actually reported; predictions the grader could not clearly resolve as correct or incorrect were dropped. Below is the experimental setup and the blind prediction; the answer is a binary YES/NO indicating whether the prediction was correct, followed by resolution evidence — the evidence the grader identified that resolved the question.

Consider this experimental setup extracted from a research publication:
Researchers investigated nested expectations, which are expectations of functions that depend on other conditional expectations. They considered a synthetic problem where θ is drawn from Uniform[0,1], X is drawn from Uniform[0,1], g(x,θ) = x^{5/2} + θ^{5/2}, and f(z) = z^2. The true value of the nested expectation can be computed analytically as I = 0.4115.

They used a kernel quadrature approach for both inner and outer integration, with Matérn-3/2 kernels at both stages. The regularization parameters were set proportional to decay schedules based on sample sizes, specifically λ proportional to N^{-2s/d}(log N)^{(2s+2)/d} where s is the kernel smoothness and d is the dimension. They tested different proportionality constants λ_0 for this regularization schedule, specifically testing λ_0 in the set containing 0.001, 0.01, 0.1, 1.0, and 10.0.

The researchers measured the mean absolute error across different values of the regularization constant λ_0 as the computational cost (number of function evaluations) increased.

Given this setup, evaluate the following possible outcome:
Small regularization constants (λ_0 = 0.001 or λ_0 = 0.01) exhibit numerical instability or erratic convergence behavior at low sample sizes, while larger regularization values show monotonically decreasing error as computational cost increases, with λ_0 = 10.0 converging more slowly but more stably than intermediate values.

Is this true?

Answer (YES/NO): NO